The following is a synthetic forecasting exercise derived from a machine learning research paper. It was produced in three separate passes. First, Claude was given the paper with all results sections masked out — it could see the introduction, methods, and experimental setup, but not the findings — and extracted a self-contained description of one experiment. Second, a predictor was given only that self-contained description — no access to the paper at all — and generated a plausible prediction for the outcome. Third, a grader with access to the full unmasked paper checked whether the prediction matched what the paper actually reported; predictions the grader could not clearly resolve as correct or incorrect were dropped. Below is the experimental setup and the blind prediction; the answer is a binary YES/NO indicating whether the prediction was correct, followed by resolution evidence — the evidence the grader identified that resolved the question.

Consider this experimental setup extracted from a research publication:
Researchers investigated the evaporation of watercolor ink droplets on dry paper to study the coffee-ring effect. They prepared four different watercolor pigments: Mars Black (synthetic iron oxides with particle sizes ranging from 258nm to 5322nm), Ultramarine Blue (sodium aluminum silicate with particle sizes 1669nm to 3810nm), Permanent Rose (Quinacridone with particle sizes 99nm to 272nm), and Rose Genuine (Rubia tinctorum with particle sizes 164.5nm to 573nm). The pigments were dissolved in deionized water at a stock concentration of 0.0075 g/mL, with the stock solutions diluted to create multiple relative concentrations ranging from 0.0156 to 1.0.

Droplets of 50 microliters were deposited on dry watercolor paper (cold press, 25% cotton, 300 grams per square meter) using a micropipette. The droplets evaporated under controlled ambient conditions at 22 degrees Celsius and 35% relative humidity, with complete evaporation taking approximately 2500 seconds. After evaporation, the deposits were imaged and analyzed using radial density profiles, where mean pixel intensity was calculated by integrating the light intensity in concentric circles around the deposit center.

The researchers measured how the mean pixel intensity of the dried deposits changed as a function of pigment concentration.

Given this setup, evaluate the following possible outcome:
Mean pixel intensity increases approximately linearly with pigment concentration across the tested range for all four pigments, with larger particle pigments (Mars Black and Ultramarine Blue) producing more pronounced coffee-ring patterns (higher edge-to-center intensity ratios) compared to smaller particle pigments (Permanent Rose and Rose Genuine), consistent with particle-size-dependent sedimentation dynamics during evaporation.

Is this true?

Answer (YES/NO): NO